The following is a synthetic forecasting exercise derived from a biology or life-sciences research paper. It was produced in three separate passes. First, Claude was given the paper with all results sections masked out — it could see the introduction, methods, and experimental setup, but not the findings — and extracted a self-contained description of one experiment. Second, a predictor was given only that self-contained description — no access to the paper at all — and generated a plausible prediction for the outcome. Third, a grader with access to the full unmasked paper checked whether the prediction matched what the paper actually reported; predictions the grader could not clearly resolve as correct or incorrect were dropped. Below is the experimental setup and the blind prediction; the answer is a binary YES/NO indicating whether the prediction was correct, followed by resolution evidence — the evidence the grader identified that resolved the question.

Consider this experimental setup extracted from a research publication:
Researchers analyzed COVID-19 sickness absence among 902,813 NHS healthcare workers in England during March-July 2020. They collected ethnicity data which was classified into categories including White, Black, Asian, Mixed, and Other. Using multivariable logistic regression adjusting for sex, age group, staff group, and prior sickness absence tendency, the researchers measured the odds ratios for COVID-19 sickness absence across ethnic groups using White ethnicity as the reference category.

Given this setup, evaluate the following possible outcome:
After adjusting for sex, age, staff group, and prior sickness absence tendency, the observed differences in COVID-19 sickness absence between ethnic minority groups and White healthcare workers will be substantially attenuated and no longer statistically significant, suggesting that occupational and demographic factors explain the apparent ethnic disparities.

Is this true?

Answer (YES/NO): NO